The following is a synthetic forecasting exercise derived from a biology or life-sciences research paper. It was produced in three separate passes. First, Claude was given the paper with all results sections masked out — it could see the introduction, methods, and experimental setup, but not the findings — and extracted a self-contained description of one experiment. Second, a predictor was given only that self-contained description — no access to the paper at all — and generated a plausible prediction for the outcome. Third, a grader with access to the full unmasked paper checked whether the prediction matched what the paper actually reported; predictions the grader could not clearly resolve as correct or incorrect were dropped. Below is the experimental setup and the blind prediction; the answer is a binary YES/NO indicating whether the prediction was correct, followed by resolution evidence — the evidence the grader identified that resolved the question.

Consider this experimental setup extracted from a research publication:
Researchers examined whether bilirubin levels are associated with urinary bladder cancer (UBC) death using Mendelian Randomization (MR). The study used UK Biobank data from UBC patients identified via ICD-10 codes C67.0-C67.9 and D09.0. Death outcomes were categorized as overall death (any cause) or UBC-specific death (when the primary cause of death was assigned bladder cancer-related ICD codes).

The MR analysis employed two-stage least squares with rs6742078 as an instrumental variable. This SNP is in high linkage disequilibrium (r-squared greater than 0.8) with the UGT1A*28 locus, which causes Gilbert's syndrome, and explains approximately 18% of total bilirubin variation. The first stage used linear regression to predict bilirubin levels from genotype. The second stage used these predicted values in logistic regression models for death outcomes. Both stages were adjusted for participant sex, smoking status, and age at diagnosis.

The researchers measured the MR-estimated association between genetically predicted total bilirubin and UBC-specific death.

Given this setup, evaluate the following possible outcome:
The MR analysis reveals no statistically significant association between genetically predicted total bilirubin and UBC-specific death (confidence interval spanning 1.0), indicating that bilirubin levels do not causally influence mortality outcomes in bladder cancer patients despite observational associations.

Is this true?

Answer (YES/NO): YES